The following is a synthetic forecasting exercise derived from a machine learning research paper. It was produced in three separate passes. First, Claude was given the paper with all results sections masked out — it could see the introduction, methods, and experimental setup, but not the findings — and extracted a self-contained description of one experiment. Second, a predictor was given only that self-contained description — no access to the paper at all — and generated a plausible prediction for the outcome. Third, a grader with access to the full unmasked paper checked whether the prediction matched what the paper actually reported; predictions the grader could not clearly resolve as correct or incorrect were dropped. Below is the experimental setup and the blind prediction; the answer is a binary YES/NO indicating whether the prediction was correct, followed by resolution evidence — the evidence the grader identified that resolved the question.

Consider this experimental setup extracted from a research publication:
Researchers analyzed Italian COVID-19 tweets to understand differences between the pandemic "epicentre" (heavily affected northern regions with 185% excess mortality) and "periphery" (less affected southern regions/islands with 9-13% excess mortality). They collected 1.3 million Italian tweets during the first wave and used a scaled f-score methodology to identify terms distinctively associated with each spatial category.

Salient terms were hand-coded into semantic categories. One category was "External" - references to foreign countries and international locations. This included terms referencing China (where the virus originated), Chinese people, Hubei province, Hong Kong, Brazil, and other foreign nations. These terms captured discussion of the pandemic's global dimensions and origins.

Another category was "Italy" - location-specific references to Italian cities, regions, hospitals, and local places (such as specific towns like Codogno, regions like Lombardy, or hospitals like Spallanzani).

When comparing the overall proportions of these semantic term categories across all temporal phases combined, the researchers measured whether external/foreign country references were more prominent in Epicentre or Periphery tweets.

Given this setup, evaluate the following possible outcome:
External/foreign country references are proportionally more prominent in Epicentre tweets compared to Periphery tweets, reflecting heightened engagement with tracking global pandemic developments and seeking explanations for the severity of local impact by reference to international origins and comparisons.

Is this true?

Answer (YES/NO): YES